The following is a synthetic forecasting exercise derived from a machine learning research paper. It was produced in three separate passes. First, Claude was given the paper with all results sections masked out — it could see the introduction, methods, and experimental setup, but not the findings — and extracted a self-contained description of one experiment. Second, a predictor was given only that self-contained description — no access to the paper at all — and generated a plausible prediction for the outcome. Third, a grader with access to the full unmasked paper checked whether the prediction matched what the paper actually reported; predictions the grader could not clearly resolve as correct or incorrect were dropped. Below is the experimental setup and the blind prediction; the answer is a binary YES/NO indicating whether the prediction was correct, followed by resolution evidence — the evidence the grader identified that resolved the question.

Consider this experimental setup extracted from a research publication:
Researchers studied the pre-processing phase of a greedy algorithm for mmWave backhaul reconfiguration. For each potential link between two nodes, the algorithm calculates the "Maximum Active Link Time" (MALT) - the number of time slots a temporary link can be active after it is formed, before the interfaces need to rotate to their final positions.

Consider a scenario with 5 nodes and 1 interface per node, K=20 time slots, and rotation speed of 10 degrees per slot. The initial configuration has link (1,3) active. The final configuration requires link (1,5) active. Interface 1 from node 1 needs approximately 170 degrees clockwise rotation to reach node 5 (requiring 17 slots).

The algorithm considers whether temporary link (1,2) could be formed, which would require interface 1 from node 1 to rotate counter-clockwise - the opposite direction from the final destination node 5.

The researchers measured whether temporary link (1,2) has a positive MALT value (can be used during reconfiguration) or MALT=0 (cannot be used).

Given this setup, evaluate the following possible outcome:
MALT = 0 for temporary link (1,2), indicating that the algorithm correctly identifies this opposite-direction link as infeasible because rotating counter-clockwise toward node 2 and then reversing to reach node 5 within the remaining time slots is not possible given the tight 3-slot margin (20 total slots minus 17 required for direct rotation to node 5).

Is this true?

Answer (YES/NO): YES